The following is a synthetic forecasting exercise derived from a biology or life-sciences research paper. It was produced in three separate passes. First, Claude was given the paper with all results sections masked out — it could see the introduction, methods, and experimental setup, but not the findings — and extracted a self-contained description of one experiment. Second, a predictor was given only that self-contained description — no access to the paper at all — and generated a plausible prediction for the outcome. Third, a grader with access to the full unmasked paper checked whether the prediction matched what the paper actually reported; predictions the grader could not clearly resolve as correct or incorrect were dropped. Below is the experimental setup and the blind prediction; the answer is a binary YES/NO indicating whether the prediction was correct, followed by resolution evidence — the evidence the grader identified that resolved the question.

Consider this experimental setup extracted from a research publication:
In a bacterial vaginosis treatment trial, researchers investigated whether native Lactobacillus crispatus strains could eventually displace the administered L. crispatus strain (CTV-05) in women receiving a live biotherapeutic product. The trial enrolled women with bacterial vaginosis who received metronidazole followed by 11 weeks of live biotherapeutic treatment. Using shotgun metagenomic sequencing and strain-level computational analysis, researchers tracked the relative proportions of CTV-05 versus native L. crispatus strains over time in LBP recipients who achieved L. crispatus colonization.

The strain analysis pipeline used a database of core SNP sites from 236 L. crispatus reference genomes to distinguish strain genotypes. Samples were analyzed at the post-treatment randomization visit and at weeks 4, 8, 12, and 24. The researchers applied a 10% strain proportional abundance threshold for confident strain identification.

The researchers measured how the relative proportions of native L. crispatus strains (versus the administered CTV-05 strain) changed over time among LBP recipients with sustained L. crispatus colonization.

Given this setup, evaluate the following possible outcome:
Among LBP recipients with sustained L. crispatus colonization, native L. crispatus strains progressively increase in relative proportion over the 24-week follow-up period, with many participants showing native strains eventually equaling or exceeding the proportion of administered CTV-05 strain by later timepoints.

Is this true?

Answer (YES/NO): YES